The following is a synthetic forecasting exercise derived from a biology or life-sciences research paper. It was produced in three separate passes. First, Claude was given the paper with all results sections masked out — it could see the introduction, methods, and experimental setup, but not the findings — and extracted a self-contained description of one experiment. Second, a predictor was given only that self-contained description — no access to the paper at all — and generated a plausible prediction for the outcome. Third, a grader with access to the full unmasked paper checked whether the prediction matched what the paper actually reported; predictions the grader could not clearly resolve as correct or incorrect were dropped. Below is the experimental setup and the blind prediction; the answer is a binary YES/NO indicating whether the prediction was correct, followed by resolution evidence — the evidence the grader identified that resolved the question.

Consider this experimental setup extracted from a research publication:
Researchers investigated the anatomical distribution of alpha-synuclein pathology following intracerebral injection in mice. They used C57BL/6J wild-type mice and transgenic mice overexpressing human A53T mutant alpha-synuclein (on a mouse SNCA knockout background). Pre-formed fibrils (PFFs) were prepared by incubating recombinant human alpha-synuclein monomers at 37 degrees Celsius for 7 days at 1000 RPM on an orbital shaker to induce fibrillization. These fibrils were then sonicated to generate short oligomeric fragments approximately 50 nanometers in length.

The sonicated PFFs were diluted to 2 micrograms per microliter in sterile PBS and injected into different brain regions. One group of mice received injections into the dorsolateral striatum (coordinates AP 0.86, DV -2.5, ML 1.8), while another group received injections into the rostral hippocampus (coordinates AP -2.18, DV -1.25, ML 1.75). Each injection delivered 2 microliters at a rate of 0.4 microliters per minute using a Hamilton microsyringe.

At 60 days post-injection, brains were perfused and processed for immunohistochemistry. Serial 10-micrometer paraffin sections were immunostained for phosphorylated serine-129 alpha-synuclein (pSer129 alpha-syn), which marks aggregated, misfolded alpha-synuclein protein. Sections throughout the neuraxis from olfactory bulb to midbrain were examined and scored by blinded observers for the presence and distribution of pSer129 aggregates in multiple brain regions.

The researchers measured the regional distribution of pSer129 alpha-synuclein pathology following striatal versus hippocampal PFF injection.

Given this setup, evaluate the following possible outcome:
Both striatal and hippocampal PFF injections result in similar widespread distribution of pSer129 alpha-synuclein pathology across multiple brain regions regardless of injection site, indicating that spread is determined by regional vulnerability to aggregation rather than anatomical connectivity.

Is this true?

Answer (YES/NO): NO